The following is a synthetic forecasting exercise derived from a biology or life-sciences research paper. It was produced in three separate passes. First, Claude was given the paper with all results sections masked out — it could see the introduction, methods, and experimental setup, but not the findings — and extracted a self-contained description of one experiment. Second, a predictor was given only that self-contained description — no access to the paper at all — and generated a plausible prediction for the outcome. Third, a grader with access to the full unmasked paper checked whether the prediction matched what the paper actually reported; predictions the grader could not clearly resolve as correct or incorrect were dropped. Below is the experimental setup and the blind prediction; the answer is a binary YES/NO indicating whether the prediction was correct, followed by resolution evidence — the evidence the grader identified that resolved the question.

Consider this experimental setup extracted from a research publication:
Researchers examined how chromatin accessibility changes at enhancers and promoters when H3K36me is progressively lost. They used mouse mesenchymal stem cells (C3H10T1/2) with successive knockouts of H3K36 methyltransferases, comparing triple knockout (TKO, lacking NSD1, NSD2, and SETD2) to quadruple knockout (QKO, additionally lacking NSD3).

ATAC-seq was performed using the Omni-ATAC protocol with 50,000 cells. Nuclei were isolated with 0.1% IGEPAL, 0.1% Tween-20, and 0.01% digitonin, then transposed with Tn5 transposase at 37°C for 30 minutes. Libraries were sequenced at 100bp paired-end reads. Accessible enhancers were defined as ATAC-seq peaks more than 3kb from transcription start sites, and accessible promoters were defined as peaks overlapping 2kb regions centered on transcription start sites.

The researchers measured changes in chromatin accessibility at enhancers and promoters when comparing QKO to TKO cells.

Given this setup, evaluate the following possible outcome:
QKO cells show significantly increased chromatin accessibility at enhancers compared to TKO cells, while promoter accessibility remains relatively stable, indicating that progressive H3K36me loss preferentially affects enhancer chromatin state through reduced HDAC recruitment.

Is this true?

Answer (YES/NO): NO